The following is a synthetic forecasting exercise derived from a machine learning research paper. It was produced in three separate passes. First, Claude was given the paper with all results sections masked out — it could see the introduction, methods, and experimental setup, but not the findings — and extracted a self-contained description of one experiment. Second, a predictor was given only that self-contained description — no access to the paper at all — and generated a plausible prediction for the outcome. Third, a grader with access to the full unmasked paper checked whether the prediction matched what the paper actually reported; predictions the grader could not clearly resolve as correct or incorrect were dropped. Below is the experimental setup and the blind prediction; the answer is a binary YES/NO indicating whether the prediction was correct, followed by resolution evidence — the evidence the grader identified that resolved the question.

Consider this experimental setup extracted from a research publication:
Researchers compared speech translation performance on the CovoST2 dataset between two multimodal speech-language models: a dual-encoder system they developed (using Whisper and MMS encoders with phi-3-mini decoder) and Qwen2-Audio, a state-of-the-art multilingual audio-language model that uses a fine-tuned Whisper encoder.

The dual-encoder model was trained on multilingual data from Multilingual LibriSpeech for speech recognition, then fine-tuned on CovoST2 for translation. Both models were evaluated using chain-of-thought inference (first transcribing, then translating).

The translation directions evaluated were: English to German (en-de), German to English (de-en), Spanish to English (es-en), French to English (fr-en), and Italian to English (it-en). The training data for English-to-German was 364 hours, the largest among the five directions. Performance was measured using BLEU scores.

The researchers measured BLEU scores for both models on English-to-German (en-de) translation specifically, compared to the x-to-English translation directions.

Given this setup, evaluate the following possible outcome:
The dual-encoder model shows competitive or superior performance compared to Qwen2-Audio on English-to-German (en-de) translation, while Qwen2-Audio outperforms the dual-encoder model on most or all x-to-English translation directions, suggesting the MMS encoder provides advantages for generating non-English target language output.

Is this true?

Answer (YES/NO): NO